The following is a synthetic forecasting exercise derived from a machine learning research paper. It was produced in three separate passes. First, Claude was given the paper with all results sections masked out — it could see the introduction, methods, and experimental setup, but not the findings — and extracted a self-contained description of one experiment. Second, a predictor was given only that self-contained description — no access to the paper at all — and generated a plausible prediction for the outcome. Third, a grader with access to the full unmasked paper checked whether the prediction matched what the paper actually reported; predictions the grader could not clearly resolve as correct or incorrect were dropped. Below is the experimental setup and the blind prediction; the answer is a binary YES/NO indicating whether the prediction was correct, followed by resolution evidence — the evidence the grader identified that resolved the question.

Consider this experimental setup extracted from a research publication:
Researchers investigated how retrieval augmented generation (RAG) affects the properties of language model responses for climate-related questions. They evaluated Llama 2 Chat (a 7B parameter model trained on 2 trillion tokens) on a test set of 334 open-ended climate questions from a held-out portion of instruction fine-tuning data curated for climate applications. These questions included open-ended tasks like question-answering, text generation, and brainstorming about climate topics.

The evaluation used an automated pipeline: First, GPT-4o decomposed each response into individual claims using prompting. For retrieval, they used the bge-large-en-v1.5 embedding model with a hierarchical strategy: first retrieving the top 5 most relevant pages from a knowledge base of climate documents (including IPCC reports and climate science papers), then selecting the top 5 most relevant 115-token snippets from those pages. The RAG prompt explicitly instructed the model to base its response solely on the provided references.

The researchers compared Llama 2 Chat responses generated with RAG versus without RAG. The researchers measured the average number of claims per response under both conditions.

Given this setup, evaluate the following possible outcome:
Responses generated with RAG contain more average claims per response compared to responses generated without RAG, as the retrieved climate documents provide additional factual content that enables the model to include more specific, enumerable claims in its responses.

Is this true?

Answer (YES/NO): NO